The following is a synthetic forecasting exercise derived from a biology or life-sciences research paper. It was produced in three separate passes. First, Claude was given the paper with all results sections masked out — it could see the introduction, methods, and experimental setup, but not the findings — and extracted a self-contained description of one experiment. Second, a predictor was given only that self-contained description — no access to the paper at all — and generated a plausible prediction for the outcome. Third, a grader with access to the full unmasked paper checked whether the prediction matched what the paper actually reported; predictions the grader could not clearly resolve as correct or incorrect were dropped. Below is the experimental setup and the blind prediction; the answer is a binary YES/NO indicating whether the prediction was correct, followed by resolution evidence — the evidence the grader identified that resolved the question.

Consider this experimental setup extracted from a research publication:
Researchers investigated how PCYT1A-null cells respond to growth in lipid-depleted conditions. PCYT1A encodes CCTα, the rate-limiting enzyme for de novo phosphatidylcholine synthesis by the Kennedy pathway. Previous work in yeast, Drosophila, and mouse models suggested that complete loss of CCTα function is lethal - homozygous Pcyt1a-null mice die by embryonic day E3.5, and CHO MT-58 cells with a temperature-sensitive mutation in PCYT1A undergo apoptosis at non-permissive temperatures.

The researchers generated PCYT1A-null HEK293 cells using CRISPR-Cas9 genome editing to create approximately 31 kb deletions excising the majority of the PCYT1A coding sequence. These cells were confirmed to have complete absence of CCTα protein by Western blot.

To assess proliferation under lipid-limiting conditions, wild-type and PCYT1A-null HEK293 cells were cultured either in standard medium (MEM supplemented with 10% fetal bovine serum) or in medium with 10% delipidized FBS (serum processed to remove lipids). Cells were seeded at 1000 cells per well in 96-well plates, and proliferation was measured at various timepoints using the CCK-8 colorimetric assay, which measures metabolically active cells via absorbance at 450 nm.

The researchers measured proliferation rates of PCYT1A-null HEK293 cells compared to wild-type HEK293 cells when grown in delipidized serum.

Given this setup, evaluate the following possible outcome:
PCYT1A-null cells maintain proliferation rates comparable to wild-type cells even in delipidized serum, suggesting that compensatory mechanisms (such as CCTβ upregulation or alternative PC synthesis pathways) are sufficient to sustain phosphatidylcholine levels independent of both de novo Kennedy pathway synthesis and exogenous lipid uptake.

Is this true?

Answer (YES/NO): NO